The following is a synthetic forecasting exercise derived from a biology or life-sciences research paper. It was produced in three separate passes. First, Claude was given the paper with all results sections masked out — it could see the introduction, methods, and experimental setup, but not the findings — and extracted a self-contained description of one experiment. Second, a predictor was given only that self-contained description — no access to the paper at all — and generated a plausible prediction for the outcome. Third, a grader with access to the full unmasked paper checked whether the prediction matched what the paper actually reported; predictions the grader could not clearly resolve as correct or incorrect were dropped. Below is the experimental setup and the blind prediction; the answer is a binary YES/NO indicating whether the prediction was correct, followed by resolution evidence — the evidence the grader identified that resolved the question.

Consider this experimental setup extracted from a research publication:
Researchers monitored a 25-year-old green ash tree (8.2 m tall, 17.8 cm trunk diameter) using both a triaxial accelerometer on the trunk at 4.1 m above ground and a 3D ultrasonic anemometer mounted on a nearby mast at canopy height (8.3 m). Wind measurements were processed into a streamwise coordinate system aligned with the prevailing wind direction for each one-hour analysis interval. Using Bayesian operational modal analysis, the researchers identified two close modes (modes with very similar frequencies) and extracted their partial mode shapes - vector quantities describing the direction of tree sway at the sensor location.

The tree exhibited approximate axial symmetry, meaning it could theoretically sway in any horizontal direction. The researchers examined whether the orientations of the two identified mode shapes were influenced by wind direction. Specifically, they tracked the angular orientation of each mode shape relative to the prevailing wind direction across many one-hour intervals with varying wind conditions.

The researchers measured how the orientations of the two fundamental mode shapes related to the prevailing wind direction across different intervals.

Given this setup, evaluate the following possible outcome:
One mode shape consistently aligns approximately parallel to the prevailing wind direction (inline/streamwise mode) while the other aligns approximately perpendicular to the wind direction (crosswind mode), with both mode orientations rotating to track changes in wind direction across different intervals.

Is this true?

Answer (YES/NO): NO